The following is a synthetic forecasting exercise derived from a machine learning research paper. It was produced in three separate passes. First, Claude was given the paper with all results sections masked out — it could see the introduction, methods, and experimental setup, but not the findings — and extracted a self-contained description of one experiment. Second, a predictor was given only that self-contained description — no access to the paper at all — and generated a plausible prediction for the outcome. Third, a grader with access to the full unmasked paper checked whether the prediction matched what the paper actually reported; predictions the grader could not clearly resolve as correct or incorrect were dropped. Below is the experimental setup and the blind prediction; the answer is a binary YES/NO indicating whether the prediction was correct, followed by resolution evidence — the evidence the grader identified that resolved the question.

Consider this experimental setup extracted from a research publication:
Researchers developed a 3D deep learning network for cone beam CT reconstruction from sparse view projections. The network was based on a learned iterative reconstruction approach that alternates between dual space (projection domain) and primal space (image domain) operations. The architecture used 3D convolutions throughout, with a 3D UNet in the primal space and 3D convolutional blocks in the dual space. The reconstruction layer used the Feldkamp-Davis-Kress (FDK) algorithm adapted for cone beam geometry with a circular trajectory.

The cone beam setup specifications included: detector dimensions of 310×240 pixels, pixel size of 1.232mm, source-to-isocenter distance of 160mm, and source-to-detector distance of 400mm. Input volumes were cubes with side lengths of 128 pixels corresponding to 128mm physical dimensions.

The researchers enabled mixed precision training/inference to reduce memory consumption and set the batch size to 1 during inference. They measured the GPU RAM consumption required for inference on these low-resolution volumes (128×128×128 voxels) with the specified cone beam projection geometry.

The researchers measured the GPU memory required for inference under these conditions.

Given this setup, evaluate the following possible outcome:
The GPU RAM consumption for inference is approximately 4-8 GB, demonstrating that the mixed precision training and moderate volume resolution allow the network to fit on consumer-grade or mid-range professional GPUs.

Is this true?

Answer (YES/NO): NO